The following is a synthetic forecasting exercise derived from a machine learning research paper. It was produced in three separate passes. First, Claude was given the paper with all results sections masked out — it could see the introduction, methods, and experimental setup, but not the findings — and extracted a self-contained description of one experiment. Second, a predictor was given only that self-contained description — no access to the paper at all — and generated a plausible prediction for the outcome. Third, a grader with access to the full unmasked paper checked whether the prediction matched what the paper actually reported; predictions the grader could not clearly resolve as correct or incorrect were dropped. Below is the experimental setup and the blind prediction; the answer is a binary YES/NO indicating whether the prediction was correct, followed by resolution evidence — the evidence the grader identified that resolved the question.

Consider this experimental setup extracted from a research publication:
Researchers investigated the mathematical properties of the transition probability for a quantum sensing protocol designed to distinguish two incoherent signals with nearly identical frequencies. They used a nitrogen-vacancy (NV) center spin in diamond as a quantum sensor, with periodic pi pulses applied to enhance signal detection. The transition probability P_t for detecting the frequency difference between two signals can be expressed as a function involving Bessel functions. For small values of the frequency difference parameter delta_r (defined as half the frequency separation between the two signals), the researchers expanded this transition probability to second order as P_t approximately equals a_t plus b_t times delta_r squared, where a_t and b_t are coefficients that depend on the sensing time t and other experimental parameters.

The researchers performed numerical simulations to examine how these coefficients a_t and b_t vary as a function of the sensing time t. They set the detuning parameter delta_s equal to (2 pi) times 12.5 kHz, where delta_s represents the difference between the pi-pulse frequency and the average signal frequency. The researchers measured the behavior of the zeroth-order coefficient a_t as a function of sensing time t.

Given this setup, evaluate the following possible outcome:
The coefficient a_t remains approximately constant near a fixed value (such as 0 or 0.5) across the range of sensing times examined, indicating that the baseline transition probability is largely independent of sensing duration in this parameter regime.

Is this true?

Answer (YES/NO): NO